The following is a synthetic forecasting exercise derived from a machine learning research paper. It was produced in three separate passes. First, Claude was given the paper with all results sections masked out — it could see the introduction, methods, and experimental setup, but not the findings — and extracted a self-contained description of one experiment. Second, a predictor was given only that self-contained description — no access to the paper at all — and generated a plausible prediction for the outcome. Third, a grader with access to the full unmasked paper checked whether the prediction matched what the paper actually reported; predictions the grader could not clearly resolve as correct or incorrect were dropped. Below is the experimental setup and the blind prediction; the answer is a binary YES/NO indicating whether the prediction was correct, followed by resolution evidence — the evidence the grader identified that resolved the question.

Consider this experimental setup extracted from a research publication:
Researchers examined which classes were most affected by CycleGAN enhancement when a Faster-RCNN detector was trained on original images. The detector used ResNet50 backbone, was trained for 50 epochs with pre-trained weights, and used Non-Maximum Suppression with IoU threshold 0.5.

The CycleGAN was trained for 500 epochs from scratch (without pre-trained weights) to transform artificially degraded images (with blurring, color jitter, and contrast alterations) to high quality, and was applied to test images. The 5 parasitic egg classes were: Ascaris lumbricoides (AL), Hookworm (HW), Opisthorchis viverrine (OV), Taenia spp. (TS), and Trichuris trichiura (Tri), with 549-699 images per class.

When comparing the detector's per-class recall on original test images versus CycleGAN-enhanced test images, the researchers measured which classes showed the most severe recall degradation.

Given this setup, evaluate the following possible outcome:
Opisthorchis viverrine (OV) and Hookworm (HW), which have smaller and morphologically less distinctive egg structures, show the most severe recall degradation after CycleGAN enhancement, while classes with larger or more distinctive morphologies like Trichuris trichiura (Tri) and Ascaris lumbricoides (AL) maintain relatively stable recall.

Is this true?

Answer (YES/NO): YES